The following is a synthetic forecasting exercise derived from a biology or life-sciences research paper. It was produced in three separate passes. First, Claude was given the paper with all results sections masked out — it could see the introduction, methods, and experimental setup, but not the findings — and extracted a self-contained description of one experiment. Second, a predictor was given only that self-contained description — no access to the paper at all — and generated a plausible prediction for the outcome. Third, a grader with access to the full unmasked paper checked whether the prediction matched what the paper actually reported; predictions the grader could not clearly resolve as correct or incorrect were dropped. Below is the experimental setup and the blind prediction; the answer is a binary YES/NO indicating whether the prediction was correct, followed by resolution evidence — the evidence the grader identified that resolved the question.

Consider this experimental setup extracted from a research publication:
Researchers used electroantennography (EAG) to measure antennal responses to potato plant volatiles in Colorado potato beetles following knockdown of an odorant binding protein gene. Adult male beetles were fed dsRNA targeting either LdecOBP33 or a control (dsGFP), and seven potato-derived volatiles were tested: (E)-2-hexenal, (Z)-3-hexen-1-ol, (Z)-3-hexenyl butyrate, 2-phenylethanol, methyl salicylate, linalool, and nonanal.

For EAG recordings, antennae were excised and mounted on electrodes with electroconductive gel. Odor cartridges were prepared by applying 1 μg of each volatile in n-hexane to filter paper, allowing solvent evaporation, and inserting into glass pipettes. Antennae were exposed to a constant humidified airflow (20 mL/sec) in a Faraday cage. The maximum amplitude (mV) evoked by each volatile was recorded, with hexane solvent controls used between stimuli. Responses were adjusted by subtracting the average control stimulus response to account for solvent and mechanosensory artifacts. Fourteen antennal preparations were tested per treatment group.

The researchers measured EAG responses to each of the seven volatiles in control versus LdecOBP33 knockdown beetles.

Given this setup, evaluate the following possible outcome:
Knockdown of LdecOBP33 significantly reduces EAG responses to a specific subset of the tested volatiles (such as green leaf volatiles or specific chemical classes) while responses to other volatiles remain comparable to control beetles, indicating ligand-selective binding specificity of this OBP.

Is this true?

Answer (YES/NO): YES